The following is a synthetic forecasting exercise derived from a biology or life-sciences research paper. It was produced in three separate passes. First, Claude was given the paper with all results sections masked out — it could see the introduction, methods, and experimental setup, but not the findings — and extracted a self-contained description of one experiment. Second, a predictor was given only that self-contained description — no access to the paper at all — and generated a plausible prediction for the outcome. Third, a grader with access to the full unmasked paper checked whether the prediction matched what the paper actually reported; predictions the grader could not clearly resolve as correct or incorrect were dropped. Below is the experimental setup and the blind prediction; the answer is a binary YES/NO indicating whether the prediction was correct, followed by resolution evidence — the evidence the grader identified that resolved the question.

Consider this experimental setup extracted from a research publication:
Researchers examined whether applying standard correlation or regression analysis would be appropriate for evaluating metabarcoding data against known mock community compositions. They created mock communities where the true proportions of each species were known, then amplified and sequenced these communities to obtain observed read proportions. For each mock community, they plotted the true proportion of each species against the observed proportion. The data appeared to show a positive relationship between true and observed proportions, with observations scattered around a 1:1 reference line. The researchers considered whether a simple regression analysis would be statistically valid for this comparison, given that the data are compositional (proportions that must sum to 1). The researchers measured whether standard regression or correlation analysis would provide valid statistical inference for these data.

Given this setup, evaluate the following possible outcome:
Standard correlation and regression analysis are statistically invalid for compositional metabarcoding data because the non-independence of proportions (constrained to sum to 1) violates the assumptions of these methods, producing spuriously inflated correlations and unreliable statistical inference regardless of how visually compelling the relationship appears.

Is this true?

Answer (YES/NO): YES